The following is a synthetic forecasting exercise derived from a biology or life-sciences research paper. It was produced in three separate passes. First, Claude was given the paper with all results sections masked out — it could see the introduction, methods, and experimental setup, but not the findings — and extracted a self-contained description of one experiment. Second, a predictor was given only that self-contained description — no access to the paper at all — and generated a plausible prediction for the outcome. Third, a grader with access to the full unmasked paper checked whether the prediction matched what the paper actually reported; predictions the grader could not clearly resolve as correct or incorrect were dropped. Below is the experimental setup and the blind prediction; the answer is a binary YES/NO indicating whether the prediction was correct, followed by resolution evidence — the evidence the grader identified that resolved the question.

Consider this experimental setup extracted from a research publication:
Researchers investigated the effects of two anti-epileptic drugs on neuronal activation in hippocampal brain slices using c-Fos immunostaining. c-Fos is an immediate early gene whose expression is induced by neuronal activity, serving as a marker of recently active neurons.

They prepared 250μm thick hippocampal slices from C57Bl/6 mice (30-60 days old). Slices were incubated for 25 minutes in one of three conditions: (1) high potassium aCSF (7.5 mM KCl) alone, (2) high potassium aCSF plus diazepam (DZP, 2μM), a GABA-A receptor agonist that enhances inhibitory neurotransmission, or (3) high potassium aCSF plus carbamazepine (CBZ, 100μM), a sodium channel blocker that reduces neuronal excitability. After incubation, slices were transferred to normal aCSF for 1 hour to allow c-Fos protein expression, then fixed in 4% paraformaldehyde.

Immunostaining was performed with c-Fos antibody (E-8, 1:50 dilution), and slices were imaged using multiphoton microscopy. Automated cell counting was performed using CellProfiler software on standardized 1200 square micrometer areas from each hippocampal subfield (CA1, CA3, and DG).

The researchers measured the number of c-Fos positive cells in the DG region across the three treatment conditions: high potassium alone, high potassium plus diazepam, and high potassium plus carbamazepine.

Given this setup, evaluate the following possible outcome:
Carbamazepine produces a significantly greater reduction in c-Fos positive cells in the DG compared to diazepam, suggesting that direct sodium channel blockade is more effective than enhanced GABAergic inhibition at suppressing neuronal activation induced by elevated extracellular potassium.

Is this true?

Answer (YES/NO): NO